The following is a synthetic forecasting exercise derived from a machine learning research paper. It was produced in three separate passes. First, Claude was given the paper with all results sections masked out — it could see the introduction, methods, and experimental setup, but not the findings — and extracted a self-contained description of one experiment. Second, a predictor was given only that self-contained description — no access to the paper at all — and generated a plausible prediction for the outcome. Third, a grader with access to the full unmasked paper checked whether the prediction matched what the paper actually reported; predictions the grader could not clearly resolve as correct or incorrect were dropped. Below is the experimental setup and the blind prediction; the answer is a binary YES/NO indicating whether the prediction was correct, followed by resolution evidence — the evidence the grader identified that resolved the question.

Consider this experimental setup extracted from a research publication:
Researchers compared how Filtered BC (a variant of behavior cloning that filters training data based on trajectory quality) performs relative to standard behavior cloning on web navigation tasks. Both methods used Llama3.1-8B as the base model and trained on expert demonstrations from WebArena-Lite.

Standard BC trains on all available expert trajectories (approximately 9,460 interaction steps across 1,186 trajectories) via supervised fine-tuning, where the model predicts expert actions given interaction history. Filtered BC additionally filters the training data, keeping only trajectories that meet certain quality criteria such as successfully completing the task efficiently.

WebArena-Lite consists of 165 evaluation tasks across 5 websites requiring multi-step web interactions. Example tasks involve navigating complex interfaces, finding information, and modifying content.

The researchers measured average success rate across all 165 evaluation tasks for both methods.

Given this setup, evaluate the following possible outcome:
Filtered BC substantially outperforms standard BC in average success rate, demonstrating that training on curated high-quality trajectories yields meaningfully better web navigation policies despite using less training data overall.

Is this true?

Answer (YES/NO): NO